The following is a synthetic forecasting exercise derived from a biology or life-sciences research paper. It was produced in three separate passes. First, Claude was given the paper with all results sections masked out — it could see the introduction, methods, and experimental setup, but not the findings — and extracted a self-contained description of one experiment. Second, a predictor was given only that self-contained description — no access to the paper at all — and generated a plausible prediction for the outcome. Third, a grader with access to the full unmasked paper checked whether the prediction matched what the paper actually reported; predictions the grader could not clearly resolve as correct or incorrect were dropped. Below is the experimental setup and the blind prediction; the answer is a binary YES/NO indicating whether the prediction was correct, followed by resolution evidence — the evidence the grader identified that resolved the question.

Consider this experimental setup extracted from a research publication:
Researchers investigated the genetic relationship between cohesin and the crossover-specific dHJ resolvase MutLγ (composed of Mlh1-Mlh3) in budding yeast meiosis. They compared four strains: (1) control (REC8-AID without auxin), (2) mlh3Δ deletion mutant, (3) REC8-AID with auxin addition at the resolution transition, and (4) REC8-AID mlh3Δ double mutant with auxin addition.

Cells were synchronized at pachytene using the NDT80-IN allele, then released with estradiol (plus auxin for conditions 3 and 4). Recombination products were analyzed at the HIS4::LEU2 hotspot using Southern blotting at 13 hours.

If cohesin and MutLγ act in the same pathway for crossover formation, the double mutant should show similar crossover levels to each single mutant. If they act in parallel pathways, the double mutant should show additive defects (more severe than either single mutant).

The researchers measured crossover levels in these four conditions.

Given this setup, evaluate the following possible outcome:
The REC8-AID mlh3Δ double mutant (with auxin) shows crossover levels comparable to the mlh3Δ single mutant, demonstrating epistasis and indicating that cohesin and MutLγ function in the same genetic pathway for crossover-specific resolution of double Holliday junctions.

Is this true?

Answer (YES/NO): YES